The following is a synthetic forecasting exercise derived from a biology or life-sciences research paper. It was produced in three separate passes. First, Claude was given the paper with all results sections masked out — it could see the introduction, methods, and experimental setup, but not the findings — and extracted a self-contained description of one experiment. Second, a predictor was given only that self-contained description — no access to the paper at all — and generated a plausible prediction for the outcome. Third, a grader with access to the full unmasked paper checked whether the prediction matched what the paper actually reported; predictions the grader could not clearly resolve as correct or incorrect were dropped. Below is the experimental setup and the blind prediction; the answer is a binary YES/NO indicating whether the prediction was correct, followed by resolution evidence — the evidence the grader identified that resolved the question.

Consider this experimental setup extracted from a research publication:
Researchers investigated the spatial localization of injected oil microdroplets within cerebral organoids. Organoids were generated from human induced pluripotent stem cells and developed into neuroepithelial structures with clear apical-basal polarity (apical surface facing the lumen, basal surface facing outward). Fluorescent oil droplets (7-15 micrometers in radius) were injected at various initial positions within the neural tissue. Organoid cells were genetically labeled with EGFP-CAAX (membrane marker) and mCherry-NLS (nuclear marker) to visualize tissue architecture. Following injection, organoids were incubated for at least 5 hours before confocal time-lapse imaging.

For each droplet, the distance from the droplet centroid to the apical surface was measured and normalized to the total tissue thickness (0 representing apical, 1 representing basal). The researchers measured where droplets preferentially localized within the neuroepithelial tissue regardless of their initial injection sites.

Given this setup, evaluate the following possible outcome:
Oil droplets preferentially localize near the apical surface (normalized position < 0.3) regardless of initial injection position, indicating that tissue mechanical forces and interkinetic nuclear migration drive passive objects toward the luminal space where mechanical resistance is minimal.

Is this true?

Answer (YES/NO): NO